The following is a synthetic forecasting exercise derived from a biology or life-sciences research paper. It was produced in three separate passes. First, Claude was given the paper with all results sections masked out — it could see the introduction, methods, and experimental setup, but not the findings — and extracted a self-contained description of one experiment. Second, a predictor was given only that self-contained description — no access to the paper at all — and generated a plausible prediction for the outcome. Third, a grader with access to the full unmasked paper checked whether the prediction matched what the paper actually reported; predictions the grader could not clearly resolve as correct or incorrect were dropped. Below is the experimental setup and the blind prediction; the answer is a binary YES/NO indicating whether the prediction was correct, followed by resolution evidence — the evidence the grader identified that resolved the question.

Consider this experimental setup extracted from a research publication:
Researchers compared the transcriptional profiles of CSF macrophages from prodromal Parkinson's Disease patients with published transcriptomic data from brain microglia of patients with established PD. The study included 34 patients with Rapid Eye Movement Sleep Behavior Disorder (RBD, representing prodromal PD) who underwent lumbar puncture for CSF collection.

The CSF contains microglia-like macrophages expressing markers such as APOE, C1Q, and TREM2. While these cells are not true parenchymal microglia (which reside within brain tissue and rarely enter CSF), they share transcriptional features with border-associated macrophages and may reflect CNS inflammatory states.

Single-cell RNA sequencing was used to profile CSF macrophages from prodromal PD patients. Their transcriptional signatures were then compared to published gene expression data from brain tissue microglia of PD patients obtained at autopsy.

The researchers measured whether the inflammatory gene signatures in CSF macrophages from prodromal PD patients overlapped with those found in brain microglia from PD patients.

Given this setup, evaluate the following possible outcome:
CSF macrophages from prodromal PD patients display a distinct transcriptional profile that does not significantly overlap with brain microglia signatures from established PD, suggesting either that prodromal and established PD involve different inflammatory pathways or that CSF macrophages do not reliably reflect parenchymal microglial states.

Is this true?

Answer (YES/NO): NO